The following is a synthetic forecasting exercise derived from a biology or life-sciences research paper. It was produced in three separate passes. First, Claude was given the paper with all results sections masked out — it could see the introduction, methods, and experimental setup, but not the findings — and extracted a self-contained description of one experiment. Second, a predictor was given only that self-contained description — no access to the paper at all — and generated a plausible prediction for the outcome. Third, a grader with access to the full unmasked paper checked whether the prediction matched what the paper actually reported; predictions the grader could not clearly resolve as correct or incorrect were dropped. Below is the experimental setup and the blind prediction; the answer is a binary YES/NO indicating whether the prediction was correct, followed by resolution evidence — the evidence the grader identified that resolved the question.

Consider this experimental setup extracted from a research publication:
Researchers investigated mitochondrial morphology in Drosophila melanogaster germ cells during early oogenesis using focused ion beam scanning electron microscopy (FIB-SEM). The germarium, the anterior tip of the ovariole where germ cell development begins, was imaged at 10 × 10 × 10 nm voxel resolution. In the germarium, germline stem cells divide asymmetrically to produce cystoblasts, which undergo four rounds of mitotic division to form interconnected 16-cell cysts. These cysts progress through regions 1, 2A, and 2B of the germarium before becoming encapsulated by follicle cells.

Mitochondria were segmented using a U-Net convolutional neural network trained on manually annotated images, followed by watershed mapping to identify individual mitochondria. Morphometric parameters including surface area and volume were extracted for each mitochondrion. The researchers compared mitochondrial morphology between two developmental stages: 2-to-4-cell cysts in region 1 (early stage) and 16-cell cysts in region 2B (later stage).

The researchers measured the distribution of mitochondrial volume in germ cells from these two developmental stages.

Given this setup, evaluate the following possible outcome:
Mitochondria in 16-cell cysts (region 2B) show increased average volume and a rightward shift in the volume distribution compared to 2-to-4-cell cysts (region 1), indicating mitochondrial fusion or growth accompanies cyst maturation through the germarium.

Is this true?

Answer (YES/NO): NO